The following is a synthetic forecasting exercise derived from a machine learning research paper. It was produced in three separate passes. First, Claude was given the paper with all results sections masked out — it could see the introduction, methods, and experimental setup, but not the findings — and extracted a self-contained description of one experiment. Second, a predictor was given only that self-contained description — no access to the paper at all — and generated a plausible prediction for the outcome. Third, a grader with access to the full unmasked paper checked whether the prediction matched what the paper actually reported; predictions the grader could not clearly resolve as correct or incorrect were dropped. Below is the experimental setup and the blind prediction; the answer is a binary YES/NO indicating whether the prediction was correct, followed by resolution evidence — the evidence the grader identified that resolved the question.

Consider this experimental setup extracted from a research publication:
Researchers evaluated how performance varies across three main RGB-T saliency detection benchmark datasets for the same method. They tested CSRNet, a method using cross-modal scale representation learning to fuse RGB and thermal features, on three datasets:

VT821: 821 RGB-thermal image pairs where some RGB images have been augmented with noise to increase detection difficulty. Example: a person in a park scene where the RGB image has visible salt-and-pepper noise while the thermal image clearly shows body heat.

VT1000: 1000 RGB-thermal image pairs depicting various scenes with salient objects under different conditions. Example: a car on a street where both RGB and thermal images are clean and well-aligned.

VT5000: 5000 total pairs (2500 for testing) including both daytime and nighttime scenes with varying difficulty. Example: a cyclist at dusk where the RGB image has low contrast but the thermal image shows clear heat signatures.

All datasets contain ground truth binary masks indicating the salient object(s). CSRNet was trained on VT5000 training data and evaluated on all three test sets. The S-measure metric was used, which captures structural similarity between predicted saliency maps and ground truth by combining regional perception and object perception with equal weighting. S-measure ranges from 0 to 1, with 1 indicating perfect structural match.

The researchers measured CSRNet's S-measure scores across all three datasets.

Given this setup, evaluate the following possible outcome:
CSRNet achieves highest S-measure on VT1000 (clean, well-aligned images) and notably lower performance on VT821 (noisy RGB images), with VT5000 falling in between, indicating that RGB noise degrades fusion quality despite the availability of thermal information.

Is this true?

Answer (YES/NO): NO